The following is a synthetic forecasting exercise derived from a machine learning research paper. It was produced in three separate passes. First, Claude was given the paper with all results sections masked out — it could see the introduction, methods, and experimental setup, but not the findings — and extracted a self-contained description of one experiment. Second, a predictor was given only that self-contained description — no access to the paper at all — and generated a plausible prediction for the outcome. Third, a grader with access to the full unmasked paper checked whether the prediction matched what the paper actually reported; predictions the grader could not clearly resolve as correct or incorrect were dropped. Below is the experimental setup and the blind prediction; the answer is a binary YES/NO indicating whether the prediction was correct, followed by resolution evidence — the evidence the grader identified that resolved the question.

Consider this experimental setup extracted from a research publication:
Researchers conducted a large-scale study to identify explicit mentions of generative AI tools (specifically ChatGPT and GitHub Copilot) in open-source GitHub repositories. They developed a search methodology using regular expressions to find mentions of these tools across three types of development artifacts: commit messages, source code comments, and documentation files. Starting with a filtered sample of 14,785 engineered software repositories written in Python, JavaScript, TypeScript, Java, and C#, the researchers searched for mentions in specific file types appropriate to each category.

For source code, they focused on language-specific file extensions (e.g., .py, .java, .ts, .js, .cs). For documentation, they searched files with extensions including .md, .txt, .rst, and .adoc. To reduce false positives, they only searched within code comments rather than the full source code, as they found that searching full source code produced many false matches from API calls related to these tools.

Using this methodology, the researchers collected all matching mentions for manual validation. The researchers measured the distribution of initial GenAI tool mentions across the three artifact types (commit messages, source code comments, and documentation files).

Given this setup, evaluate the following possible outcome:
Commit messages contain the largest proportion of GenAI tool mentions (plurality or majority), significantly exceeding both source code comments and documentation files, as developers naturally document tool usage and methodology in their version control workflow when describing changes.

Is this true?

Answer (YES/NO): YES